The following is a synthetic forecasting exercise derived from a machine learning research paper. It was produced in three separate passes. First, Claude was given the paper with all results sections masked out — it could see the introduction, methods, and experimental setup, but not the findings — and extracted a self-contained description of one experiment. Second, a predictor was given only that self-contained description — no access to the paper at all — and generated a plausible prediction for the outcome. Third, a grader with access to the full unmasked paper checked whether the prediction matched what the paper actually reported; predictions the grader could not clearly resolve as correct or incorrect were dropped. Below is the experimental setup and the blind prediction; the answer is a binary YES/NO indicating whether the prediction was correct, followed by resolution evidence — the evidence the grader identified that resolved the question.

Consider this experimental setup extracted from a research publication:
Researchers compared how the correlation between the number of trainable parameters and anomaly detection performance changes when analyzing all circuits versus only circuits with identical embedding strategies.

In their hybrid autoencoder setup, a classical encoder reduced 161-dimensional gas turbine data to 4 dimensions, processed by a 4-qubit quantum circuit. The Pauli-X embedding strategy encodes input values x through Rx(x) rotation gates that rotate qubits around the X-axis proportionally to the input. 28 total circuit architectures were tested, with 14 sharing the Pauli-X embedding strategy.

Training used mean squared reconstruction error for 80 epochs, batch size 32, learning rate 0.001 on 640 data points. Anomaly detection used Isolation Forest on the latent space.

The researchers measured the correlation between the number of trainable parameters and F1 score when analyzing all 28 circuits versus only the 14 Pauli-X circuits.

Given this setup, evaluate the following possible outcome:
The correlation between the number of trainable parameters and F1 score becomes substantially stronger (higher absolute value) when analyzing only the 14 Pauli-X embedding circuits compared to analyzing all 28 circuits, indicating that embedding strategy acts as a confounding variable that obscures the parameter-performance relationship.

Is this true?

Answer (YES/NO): YES